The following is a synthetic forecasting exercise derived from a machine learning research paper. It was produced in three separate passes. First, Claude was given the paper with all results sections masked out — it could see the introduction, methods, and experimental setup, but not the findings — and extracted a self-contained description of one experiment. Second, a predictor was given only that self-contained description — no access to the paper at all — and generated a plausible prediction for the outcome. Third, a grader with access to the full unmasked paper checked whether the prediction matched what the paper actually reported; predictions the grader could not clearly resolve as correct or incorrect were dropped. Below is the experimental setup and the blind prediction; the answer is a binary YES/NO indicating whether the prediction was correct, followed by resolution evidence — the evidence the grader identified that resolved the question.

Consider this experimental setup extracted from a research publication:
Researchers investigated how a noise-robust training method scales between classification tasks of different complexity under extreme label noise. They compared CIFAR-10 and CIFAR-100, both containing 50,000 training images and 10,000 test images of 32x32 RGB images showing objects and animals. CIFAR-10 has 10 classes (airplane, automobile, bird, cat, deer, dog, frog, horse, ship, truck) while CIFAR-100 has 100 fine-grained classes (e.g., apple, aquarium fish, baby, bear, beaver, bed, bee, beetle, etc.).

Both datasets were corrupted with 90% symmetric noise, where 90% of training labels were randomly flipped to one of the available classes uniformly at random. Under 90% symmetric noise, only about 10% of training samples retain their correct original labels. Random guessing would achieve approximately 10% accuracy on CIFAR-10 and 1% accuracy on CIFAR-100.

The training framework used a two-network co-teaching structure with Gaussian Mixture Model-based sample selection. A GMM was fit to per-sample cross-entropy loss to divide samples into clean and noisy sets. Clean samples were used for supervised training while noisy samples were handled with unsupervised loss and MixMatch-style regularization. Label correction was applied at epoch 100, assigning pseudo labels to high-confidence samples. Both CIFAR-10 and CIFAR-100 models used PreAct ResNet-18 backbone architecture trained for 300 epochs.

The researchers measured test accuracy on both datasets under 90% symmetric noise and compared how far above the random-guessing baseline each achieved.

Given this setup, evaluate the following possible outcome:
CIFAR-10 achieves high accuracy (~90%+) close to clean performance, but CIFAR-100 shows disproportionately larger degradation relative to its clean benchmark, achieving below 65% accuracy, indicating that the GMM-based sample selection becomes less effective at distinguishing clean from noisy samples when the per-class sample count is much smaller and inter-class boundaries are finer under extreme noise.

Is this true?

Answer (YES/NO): YES